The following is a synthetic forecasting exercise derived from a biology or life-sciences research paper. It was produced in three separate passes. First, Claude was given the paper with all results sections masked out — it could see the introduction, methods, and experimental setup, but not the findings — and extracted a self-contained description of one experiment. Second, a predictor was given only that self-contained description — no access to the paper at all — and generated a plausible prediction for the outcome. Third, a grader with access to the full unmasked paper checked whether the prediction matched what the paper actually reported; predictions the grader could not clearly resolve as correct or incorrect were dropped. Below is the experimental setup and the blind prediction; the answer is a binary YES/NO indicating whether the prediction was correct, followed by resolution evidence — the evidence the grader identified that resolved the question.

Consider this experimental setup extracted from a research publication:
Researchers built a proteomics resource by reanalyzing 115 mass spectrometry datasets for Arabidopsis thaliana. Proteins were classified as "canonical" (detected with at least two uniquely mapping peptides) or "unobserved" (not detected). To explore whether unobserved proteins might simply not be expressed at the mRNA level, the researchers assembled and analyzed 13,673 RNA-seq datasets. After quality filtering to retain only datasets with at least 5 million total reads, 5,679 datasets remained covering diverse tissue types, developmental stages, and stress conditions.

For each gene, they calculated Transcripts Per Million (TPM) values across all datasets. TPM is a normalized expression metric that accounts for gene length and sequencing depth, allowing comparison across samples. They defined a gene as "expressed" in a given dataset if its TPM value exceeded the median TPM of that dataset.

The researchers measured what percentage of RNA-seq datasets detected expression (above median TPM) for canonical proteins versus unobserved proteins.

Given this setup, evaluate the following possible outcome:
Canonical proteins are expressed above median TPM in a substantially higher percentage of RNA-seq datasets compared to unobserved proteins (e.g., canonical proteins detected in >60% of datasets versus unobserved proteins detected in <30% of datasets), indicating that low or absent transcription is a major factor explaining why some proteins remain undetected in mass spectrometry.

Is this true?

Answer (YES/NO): YES